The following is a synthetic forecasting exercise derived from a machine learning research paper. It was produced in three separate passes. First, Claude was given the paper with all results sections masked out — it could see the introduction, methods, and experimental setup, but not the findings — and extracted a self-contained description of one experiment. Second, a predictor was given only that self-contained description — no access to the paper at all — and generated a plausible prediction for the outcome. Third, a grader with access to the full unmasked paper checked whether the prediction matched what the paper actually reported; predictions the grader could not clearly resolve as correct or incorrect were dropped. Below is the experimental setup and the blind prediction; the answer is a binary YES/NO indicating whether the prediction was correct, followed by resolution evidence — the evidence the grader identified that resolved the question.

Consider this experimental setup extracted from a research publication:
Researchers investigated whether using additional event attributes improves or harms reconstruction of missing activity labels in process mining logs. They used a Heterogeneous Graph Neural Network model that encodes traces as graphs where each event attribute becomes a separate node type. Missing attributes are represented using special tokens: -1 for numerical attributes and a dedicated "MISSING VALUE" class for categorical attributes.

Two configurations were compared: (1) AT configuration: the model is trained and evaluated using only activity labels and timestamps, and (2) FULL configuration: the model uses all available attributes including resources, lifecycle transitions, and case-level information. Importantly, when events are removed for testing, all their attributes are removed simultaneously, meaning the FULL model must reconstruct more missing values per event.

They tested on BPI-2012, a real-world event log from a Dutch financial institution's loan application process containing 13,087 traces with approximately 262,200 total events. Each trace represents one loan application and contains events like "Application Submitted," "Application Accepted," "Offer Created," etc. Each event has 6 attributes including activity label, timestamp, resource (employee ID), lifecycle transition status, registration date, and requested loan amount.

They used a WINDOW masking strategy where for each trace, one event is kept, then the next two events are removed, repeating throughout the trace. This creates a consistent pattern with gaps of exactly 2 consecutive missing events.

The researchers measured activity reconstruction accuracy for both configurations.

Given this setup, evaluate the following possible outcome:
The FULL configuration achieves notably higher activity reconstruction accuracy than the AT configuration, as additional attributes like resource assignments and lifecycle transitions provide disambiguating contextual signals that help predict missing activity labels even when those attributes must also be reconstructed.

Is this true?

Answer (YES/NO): NO